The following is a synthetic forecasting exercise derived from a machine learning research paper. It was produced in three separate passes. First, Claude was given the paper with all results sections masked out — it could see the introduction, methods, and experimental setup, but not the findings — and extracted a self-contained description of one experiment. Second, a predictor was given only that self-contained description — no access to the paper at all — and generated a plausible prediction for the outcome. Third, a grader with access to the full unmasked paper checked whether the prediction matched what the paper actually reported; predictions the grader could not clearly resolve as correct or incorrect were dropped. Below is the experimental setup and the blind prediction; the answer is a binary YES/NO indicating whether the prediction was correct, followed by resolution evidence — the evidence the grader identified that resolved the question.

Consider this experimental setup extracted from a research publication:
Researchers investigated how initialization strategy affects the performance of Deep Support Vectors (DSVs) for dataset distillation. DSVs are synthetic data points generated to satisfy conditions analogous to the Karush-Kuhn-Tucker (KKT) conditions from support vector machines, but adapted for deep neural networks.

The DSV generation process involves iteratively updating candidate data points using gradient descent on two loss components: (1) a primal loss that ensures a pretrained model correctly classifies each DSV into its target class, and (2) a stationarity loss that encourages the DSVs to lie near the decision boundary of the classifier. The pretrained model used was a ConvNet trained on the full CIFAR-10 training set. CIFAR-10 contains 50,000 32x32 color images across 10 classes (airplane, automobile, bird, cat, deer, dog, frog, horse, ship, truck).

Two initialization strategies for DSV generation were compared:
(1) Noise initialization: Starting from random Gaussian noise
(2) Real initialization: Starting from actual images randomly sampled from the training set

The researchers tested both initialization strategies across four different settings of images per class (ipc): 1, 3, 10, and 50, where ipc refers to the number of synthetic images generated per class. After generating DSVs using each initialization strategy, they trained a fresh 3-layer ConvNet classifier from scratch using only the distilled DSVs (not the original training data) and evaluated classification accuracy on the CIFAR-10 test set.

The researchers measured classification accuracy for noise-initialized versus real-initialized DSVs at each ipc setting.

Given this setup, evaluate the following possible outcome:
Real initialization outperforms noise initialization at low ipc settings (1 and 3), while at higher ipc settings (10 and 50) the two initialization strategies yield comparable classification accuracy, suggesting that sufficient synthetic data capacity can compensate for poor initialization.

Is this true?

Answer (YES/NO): NO